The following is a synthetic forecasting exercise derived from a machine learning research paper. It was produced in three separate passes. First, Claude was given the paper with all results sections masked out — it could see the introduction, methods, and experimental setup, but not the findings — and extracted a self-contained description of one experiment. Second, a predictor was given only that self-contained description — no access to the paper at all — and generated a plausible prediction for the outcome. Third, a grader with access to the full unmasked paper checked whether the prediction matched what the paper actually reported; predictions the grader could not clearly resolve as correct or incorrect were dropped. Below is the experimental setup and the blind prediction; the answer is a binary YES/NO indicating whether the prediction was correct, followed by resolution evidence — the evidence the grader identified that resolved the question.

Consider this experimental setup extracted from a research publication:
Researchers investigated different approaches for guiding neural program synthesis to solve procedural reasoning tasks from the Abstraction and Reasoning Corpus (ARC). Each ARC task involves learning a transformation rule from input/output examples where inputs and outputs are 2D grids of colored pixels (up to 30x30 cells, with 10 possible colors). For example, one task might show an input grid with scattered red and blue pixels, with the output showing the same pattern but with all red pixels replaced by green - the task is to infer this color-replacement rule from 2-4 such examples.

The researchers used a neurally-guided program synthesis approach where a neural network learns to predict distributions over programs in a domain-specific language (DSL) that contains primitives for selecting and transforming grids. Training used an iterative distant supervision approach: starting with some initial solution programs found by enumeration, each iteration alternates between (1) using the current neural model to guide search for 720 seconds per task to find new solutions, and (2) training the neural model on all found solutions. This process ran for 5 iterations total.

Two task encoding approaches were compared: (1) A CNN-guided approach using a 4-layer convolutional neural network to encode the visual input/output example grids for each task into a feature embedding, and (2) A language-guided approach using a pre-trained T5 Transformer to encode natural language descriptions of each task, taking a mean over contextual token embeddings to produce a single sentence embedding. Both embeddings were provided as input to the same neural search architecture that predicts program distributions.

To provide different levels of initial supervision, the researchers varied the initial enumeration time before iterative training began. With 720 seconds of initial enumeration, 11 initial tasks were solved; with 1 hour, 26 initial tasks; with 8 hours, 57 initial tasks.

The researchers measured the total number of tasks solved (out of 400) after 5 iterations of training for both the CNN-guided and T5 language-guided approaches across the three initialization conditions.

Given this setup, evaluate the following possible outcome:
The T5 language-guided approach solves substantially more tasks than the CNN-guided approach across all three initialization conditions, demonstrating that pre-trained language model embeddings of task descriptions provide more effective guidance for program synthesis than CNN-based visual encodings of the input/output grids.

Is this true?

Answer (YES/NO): NO